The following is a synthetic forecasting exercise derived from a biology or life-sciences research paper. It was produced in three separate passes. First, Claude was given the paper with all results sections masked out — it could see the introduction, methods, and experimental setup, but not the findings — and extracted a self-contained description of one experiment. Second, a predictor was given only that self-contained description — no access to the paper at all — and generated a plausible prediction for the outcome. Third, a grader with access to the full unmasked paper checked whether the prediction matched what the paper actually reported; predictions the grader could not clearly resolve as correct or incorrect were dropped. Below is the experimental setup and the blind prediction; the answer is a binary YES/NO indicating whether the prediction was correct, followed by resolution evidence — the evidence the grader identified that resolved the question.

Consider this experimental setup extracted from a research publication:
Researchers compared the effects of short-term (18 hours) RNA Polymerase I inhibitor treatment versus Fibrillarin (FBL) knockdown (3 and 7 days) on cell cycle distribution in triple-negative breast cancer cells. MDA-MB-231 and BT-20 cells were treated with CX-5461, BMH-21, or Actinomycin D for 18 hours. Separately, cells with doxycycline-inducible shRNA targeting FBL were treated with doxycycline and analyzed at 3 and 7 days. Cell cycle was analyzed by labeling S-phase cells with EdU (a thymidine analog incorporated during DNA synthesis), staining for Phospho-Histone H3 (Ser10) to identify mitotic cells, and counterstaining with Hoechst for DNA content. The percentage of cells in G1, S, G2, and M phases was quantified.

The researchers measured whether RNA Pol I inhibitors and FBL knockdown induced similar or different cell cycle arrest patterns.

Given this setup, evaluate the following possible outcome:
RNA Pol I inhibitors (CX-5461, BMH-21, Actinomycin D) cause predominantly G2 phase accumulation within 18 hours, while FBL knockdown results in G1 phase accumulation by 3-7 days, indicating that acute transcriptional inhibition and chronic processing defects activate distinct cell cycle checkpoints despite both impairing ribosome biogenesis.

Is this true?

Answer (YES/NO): NO